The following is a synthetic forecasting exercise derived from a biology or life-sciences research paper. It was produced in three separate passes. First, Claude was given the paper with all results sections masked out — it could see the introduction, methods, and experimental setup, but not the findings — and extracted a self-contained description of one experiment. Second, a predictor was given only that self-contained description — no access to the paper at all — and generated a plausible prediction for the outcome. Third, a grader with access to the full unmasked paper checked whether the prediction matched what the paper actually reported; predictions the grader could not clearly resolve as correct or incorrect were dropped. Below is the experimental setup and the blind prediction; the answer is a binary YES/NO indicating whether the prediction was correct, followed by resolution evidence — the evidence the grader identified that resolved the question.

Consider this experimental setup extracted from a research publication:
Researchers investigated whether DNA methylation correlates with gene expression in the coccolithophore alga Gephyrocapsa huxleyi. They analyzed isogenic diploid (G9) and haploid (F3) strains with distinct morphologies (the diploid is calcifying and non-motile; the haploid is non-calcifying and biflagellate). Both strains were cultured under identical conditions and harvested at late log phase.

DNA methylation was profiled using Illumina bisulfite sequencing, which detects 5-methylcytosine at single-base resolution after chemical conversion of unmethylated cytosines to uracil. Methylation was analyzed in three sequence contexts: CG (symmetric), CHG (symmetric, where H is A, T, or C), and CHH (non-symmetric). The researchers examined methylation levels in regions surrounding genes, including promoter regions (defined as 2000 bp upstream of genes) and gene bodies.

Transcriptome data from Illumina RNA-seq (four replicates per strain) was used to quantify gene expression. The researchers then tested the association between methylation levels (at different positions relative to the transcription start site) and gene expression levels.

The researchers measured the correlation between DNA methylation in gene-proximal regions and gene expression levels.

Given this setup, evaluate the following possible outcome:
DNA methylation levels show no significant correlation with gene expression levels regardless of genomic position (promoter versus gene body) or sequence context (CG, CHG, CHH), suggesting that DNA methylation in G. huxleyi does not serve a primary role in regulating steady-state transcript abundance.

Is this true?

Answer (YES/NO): NO